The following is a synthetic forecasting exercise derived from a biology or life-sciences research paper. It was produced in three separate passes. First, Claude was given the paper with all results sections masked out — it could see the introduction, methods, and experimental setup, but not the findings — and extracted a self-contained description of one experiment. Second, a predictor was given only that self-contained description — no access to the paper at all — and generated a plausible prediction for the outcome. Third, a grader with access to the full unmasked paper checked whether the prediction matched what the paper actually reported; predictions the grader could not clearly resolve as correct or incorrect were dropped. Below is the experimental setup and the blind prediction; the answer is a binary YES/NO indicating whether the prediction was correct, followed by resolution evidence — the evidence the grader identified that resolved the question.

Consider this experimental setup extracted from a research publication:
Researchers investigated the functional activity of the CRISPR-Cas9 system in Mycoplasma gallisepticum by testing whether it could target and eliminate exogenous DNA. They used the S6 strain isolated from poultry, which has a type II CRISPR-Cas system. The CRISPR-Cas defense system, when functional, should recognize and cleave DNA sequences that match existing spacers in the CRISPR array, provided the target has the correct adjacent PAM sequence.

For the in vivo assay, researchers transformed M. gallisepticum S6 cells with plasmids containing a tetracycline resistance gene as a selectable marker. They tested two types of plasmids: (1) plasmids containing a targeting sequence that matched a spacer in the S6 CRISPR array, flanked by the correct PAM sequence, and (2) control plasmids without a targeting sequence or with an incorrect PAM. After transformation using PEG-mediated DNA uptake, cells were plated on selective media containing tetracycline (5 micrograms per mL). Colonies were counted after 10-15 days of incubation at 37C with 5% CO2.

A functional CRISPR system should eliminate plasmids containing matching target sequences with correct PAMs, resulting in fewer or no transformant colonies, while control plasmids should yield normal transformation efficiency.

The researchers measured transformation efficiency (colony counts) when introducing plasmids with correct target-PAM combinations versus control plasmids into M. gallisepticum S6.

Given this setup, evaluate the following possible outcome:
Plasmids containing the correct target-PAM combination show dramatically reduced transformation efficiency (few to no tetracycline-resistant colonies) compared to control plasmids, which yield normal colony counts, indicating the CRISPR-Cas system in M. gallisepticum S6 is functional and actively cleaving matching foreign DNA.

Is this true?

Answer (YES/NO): YES